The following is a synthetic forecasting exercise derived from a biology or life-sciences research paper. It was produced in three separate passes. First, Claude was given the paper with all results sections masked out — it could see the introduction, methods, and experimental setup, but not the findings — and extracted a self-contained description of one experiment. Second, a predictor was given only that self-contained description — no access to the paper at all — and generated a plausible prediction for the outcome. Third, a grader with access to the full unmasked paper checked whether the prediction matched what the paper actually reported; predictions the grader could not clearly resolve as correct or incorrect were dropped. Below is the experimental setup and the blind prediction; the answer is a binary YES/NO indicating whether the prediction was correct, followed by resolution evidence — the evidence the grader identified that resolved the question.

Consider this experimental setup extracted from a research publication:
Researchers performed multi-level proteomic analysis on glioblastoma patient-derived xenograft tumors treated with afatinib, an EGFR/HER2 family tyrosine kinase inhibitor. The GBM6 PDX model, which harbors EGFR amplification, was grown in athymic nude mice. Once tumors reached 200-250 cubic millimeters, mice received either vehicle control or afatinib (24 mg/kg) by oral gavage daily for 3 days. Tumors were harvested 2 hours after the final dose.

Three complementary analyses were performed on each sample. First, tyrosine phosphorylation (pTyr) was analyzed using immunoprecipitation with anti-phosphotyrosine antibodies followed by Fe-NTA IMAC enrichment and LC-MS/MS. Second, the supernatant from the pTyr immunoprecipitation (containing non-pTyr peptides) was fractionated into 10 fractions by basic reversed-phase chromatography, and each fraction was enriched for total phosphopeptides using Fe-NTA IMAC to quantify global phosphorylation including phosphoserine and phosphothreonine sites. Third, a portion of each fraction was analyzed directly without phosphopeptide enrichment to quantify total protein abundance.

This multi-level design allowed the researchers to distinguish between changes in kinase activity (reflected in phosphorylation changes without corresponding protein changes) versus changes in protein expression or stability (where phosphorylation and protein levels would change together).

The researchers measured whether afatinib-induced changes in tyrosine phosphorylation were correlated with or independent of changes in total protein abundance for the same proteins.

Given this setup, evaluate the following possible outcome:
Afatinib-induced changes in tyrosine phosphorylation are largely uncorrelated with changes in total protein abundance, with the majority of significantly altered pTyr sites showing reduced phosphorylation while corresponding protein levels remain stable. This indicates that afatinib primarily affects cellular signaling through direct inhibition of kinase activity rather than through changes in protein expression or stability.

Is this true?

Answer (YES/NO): NO